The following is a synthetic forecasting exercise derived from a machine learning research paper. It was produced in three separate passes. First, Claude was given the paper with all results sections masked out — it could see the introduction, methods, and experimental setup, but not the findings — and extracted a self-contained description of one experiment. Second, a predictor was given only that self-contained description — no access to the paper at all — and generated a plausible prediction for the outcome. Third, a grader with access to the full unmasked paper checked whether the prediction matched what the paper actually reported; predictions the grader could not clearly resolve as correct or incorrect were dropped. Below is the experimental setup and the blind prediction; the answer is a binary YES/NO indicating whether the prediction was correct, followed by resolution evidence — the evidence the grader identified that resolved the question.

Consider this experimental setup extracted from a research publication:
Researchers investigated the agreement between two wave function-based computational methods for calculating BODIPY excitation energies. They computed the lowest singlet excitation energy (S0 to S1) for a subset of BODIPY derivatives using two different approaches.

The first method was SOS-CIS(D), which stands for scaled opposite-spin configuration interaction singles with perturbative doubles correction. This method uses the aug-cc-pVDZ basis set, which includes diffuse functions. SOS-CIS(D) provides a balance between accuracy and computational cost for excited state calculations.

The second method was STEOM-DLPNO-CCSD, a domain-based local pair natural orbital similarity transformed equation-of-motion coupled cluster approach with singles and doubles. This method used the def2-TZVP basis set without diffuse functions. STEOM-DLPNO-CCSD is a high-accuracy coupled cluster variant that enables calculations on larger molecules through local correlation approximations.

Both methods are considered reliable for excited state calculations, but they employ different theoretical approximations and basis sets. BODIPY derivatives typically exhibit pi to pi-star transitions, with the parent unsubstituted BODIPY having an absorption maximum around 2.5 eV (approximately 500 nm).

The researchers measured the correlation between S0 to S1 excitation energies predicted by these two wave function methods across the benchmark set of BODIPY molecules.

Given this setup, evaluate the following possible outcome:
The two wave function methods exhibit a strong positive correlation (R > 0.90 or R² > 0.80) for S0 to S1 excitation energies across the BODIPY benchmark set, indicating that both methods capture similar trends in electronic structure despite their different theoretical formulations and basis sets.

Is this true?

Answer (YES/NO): YES